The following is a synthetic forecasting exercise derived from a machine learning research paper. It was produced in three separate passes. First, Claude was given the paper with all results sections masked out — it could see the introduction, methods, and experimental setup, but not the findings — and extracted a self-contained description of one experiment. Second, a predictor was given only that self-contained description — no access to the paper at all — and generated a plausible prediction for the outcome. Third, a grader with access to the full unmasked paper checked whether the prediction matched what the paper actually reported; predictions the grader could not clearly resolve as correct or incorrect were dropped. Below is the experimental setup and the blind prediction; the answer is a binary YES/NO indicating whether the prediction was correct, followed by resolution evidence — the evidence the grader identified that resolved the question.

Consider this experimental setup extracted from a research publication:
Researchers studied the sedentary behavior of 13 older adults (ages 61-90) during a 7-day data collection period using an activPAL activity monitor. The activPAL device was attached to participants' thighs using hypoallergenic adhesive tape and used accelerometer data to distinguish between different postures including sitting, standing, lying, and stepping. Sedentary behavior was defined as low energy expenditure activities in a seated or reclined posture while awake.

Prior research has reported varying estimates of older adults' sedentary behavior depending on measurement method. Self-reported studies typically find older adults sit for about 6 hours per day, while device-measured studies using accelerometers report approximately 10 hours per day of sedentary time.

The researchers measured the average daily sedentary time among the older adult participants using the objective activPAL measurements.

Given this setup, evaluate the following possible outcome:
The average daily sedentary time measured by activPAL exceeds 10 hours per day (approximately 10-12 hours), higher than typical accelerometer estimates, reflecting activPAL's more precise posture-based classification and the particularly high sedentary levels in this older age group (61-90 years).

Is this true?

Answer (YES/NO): NO